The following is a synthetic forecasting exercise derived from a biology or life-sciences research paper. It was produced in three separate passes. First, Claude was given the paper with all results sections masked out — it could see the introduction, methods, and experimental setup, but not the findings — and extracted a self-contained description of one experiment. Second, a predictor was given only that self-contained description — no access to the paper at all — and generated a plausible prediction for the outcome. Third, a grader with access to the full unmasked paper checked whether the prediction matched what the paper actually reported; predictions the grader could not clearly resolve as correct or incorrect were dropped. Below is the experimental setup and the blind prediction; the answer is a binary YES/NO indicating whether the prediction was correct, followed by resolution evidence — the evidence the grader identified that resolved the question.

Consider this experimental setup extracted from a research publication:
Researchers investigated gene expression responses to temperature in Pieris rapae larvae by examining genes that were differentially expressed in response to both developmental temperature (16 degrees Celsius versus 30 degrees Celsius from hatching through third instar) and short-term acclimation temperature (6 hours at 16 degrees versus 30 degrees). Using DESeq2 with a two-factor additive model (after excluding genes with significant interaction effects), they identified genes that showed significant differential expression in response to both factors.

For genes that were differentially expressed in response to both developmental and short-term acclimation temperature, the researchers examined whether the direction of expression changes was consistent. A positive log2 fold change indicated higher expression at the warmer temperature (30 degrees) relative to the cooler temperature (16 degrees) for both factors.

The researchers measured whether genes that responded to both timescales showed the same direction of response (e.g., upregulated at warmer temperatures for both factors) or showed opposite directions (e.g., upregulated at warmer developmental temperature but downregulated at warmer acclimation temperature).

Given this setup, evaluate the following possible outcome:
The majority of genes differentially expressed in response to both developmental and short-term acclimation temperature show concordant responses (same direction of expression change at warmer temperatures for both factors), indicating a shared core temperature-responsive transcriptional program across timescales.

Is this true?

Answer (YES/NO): NO